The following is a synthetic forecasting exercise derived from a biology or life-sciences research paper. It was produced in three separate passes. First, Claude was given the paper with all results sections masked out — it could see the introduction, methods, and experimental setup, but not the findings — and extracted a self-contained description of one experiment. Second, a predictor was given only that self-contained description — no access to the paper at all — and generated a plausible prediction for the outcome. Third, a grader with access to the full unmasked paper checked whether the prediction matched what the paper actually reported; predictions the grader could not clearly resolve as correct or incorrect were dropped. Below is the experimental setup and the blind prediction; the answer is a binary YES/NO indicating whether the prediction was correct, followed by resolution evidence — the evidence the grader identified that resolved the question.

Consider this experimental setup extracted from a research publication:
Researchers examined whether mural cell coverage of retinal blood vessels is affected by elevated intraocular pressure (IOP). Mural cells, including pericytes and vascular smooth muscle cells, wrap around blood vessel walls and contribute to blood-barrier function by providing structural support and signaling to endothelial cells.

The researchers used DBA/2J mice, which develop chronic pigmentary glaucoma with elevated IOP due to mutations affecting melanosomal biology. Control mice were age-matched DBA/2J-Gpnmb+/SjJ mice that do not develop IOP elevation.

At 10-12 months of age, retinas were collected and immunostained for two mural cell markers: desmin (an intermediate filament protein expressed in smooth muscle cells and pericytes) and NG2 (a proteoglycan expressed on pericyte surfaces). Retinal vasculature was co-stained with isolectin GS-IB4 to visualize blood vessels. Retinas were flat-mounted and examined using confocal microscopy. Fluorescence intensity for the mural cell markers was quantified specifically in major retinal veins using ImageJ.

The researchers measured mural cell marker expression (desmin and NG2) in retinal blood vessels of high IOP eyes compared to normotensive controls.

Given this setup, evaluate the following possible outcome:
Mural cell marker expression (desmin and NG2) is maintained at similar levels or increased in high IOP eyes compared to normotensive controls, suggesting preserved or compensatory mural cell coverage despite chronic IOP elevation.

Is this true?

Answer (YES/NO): YES